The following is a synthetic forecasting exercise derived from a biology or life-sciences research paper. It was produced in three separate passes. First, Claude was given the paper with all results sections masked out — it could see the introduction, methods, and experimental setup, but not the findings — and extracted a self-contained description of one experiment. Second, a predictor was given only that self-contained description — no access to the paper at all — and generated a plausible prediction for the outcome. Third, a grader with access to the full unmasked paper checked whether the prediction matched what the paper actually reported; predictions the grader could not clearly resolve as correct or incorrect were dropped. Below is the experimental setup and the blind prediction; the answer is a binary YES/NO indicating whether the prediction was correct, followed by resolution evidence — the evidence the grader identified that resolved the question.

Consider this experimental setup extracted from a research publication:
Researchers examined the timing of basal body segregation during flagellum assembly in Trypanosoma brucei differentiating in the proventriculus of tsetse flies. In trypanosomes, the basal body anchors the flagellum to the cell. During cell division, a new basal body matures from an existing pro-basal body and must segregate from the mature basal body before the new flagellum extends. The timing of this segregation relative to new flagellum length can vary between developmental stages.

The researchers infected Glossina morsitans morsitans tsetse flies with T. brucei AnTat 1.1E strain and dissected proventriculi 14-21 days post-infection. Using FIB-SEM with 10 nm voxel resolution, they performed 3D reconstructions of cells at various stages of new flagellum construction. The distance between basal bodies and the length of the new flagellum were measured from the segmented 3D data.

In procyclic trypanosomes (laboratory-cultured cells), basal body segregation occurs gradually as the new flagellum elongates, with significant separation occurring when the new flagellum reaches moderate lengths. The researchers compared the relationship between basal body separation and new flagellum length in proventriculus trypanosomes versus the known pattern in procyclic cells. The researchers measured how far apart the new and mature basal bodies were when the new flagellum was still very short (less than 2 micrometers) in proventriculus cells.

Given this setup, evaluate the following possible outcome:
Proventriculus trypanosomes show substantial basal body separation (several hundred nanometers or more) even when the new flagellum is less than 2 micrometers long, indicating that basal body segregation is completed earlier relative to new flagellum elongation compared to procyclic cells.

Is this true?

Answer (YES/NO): YES